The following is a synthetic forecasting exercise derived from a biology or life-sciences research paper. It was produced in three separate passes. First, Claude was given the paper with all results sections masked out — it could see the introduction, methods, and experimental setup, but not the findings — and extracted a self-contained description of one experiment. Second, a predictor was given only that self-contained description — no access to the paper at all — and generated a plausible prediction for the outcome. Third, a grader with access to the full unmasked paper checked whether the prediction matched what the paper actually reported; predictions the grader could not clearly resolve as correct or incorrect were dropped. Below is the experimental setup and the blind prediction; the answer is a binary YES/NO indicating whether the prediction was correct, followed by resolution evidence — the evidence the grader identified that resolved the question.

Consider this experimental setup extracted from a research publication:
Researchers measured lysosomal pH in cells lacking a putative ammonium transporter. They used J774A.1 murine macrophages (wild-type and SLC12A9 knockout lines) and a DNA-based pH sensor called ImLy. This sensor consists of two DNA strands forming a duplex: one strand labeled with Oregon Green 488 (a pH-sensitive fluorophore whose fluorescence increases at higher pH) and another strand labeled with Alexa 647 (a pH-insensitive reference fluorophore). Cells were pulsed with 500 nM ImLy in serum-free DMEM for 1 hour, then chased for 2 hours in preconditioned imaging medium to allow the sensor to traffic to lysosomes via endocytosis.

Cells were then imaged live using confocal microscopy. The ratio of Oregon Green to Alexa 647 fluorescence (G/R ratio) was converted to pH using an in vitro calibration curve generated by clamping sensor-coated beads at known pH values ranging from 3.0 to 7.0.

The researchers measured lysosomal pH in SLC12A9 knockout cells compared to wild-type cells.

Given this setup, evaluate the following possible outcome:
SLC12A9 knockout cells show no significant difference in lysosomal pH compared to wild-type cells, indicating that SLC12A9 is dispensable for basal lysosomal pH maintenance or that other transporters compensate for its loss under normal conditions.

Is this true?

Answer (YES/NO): YES